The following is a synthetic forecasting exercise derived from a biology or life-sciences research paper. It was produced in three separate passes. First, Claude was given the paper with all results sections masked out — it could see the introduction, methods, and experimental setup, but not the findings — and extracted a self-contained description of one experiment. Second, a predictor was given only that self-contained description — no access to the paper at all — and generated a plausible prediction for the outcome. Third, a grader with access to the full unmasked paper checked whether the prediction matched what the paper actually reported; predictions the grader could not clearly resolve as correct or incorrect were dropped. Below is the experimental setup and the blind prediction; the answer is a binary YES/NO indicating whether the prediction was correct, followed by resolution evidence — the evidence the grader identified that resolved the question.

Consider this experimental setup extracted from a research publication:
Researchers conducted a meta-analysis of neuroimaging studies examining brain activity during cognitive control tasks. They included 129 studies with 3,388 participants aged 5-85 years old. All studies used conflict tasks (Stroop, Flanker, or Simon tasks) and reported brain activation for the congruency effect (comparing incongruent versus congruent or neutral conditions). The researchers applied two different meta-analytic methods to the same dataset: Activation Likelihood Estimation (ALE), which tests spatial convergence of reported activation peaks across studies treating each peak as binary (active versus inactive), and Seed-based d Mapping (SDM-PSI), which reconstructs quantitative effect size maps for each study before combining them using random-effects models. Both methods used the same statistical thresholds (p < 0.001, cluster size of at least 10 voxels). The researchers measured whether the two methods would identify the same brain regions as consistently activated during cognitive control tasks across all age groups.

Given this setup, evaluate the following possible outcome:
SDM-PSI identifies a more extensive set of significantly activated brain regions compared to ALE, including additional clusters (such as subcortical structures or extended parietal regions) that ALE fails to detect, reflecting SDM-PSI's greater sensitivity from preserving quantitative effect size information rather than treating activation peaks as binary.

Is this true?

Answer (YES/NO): YES